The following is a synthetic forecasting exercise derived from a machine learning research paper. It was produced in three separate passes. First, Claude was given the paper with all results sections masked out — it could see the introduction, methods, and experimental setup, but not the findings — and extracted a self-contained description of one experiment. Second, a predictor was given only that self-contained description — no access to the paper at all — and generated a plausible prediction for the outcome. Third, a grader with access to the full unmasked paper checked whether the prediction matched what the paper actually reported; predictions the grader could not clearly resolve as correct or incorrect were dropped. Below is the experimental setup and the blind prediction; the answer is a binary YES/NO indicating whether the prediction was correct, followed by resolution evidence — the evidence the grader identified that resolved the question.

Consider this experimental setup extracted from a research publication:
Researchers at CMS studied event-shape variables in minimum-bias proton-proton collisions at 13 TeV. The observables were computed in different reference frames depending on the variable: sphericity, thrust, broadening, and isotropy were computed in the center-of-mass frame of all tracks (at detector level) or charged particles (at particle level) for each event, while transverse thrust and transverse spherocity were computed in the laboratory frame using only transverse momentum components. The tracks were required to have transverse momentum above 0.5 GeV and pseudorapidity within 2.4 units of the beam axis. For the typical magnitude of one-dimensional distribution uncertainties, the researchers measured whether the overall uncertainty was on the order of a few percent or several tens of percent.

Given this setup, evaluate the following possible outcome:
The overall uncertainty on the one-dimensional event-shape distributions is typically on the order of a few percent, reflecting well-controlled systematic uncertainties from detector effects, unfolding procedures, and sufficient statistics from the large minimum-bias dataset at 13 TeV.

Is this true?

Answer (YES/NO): YES